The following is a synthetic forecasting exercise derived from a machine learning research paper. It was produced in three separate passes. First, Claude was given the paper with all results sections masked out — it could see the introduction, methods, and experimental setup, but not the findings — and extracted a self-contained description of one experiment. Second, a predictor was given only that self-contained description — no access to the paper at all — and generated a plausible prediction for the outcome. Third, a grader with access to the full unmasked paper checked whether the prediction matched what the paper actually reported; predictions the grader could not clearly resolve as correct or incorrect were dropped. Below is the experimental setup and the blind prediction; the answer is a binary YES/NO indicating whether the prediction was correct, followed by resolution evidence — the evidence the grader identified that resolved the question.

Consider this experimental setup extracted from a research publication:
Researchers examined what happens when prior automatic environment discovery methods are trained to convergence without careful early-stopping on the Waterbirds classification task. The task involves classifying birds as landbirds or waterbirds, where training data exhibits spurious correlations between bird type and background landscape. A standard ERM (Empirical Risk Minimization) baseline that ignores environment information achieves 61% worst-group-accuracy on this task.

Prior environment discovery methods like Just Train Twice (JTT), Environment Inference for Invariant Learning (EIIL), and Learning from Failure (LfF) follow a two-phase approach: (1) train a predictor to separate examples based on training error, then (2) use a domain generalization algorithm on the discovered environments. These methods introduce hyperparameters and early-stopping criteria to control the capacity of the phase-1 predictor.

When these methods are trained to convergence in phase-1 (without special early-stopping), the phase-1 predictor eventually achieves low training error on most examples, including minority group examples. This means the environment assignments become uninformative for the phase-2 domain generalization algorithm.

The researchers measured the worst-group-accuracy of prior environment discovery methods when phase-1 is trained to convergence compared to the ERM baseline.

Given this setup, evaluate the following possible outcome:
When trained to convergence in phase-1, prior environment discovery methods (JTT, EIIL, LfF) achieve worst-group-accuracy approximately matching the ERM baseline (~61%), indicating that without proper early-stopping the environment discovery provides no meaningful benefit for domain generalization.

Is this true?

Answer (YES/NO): NO